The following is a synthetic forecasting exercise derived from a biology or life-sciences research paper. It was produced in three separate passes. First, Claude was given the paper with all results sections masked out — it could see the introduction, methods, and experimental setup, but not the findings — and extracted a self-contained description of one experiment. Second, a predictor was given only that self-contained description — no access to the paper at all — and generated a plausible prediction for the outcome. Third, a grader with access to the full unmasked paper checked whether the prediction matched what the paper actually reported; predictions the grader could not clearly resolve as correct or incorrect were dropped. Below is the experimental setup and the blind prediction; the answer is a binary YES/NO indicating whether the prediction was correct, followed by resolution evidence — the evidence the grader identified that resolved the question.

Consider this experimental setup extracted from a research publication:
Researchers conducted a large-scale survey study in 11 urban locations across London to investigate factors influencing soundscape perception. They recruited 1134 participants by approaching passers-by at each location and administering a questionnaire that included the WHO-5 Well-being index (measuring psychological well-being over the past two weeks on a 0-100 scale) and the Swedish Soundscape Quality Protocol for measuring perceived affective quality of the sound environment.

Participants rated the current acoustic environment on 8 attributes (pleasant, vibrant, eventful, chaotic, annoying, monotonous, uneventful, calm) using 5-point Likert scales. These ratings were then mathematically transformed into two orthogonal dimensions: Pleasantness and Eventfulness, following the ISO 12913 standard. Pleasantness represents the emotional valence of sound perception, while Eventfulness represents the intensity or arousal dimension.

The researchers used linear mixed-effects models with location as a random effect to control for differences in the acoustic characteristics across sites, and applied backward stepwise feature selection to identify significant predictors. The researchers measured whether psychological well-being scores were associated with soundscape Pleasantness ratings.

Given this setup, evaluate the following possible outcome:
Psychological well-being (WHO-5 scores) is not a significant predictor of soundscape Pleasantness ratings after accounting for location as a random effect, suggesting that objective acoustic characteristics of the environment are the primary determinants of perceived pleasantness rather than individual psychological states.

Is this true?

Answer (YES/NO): NO